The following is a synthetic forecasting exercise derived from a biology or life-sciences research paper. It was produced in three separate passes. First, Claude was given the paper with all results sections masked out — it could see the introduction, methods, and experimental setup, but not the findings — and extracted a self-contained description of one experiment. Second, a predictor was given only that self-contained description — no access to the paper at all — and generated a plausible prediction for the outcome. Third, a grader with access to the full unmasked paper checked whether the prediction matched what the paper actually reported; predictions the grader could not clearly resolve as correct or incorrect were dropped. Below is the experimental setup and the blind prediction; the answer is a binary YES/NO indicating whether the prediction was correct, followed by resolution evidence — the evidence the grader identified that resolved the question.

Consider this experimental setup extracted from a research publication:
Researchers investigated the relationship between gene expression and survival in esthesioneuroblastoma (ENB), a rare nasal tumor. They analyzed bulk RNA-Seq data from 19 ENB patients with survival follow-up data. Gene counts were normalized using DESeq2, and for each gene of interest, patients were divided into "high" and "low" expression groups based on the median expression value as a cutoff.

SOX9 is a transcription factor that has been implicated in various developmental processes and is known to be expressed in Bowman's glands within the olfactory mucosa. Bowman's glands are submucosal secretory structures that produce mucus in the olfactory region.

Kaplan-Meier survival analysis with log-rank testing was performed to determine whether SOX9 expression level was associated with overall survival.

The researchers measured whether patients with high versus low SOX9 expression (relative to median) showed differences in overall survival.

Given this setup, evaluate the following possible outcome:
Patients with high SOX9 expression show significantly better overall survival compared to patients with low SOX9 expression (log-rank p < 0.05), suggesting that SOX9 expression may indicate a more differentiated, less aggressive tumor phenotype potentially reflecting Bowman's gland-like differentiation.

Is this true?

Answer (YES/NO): YES